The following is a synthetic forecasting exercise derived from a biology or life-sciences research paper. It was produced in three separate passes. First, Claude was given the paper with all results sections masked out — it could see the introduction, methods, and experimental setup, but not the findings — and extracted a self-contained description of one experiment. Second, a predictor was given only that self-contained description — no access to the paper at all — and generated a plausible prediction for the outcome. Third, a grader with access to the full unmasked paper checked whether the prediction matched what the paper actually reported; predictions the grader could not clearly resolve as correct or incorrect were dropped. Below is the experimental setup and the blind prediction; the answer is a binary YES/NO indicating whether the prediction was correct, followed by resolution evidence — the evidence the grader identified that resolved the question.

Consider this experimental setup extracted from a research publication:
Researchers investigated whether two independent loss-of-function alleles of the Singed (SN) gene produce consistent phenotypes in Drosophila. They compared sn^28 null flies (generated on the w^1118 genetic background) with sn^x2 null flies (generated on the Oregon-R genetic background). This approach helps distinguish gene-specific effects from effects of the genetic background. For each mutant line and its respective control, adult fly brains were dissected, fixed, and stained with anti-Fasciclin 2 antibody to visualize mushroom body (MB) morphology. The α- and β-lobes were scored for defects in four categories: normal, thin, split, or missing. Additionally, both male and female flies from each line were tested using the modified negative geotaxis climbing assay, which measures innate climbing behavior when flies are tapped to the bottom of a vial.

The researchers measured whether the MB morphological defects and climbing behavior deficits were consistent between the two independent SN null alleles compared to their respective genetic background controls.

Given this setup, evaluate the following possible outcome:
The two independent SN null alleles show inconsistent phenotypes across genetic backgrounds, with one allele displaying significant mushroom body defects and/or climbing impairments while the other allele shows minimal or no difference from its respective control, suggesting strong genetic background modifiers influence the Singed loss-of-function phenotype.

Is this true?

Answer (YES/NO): NO